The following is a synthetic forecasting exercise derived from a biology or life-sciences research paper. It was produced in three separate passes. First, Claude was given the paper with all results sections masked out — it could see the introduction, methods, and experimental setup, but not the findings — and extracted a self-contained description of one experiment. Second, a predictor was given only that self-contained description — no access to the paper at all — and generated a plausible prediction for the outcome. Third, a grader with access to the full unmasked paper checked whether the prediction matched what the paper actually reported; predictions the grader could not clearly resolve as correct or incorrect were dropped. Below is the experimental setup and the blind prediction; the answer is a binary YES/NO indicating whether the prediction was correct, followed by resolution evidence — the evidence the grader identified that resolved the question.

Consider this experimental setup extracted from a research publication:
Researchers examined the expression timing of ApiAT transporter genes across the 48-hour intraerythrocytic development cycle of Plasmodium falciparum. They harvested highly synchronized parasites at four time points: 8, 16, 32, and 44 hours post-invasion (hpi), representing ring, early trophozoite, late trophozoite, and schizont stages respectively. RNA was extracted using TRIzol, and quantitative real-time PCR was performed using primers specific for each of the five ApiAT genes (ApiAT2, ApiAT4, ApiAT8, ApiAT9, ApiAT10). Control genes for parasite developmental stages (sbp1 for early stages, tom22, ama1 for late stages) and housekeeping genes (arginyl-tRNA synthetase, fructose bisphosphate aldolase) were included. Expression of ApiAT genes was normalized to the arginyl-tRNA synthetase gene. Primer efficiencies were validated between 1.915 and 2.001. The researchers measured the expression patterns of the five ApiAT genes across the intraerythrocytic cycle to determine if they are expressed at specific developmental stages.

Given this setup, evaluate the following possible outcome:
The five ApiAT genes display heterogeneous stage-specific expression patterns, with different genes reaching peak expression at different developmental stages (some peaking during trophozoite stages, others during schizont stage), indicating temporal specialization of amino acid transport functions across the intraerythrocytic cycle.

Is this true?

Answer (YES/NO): NO